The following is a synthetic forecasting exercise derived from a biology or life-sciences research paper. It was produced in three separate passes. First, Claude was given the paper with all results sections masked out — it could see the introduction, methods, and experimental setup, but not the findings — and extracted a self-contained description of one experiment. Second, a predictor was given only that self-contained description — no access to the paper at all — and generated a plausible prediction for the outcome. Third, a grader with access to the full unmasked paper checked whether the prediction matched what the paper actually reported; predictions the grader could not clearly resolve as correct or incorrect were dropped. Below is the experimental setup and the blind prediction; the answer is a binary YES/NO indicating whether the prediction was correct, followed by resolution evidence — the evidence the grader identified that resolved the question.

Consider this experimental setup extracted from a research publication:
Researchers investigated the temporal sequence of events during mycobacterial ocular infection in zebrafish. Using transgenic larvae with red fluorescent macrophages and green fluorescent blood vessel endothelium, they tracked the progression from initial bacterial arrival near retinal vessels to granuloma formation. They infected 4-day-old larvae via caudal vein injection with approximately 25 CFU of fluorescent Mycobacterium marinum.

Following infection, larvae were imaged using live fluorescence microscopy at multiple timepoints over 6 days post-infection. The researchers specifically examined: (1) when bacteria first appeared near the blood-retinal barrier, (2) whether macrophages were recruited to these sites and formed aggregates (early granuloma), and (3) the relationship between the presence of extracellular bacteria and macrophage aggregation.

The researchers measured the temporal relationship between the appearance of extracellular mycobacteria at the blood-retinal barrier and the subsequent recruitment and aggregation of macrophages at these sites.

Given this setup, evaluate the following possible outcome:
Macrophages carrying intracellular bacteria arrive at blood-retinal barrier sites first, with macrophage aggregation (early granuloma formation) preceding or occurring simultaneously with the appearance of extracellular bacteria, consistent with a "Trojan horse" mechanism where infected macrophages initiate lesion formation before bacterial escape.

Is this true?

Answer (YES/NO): NO